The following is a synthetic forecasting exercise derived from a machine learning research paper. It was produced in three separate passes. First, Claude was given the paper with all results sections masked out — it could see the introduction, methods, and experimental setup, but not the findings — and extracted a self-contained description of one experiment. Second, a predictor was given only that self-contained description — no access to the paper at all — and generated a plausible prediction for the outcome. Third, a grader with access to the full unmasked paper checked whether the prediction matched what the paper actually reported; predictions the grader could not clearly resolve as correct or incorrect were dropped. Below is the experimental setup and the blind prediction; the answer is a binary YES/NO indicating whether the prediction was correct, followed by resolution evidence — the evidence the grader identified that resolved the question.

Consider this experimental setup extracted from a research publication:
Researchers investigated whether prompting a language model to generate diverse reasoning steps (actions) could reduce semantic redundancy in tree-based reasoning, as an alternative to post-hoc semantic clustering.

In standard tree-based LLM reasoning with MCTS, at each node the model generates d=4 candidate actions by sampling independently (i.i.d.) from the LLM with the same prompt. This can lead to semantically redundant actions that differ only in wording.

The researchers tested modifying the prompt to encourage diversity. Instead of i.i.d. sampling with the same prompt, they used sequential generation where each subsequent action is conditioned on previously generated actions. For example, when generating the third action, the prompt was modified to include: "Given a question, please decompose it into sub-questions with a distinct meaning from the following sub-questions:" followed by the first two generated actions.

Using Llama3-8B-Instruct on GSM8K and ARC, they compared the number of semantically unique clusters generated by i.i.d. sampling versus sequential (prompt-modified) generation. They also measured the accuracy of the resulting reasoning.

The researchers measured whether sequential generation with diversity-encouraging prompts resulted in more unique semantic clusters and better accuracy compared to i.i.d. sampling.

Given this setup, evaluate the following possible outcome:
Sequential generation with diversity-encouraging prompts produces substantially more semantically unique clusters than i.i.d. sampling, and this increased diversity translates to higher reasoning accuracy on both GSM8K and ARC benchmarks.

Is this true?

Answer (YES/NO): NO